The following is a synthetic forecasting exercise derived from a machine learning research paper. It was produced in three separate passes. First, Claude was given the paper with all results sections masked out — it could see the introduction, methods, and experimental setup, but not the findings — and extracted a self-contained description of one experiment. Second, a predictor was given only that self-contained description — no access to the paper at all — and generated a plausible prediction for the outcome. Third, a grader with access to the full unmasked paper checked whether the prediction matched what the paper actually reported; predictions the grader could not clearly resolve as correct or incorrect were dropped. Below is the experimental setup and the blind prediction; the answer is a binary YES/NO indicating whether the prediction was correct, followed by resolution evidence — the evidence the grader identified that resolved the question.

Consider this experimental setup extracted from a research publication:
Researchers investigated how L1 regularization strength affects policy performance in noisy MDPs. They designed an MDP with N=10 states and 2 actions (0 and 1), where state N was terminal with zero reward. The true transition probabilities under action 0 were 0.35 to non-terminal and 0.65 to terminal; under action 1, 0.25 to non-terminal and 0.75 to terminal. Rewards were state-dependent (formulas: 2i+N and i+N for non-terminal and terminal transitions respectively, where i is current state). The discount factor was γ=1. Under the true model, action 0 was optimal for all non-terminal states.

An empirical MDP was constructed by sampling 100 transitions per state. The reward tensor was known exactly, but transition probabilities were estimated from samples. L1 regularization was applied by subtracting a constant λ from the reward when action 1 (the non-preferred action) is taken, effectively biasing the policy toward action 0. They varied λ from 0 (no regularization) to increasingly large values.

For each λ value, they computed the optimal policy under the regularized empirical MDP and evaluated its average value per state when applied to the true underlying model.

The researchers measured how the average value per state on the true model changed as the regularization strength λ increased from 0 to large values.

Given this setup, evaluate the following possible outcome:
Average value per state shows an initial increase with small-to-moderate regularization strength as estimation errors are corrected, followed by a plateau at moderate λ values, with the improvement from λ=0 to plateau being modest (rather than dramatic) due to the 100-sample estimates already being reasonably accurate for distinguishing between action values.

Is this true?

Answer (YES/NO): NO